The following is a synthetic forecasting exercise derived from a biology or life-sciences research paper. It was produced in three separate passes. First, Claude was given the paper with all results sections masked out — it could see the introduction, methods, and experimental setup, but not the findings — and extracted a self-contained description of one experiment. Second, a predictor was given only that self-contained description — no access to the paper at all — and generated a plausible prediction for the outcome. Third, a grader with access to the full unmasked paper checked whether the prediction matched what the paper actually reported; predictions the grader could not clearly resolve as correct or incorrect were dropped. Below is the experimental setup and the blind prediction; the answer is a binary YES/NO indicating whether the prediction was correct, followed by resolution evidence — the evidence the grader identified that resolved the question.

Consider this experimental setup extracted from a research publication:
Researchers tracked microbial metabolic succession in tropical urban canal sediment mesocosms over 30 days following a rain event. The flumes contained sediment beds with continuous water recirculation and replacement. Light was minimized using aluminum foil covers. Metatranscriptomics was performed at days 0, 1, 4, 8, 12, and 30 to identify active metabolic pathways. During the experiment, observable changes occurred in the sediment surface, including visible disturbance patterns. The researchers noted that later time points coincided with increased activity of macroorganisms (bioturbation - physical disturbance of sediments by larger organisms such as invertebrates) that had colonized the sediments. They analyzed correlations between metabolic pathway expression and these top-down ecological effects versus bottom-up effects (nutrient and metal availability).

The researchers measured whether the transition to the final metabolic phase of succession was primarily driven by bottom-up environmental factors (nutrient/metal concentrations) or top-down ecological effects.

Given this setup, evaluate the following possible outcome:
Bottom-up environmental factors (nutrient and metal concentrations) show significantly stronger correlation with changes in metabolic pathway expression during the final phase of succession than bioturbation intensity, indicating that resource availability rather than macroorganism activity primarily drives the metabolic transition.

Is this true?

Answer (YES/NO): NO